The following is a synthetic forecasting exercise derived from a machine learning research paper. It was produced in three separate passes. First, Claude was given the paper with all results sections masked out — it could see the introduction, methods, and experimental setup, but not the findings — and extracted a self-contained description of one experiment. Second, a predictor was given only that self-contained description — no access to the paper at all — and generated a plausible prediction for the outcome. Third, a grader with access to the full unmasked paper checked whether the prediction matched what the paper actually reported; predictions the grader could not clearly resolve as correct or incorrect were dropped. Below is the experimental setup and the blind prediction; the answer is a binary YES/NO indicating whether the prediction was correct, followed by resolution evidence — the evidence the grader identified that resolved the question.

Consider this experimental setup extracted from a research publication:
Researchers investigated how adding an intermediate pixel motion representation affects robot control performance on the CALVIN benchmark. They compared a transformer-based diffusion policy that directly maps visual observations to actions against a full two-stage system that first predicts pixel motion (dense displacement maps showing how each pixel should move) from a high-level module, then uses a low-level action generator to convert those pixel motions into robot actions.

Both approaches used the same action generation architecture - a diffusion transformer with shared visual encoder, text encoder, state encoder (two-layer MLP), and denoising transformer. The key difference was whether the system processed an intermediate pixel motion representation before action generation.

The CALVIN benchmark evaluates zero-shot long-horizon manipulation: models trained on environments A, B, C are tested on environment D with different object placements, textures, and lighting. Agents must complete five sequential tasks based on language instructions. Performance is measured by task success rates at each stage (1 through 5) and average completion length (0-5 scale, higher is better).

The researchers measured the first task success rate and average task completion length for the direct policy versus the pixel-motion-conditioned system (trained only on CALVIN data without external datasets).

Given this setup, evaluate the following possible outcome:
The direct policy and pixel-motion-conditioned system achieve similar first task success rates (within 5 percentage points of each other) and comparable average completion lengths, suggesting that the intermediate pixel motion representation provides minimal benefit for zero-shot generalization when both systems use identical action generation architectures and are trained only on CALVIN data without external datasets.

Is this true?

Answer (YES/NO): NO